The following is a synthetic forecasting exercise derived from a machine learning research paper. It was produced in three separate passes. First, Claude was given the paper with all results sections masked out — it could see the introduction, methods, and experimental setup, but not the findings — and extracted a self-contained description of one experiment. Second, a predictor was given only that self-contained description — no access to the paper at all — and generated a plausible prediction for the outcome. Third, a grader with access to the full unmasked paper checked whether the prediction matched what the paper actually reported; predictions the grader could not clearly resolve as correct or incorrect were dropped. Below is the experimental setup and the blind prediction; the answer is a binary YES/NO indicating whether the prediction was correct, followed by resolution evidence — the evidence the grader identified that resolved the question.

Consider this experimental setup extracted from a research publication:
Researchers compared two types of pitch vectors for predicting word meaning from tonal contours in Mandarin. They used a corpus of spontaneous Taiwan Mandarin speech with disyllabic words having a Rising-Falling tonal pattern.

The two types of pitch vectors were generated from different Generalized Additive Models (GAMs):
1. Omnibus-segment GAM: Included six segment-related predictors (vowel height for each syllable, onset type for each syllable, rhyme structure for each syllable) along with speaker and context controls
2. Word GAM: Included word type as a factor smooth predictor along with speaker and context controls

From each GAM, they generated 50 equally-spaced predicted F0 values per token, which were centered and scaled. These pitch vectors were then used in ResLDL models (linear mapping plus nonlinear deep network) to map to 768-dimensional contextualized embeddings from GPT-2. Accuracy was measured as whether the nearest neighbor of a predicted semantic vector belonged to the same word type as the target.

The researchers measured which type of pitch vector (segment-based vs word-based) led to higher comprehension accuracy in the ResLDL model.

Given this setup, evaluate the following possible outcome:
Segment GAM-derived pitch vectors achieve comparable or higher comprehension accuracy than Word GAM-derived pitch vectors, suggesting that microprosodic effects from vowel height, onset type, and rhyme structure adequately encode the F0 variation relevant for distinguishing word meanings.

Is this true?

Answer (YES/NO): NO